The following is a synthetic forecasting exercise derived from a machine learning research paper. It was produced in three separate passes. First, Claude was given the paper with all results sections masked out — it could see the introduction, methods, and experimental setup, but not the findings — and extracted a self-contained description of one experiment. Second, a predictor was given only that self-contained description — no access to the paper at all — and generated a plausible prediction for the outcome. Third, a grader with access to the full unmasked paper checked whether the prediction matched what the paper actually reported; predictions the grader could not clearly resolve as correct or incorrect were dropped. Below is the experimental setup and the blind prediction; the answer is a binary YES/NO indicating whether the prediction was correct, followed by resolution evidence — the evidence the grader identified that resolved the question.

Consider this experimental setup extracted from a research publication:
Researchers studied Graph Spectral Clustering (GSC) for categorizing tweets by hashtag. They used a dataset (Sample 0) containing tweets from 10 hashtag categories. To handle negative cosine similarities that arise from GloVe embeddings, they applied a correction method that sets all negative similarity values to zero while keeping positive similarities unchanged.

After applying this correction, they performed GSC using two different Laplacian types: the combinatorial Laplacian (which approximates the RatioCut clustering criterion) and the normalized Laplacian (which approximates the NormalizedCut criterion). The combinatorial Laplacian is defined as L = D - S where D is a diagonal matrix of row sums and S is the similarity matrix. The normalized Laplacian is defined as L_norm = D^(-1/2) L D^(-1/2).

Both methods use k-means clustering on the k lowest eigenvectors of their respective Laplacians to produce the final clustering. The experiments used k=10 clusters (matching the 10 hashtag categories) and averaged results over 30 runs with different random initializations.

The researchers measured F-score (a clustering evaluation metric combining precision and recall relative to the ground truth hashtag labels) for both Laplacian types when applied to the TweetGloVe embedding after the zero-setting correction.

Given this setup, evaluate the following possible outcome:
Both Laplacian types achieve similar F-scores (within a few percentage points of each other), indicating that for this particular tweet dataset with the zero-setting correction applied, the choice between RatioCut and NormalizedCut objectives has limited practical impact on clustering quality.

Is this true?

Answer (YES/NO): NO